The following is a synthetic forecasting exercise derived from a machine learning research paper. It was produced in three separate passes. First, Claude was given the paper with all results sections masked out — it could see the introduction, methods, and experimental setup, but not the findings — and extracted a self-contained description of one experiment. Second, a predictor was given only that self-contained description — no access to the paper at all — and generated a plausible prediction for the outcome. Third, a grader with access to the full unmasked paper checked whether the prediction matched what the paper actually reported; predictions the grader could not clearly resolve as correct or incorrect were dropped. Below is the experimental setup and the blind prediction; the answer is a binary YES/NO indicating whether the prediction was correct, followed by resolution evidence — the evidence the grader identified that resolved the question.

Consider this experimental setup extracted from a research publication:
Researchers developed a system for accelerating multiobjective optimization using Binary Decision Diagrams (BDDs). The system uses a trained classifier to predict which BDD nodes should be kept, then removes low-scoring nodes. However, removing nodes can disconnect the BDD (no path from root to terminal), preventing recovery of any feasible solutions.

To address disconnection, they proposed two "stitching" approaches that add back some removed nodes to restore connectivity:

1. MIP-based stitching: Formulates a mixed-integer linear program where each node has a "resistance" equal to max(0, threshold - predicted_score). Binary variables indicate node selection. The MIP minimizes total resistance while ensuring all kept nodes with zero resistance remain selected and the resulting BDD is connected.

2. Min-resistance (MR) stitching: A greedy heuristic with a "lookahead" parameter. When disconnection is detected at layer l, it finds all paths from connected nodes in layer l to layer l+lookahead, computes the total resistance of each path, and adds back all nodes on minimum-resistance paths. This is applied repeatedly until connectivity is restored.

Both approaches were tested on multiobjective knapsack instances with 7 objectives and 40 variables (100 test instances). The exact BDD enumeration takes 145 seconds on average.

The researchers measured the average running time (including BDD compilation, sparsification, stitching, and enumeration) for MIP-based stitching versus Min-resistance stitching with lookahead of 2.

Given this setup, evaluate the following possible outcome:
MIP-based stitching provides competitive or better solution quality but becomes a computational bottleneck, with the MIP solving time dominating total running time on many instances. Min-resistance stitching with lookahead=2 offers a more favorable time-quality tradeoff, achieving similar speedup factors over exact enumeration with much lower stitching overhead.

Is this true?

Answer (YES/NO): NO